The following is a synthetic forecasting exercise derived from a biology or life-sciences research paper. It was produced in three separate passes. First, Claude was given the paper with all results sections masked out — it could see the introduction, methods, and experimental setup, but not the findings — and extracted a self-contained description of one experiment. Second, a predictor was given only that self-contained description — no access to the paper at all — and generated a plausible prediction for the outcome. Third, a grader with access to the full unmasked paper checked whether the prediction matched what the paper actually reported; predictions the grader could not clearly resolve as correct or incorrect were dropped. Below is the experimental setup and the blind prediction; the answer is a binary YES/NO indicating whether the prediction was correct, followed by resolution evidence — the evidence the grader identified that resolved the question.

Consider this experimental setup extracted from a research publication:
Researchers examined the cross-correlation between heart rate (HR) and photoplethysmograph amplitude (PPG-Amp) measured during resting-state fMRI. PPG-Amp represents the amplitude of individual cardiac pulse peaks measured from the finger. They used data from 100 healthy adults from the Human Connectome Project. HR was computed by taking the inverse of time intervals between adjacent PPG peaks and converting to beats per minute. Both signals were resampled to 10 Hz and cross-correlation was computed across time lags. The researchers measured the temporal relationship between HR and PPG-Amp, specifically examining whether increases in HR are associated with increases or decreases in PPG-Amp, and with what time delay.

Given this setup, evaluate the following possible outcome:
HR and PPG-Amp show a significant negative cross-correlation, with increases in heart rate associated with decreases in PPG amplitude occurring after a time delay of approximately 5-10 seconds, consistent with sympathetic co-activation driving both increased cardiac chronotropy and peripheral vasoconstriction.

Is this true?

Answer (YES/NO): NO